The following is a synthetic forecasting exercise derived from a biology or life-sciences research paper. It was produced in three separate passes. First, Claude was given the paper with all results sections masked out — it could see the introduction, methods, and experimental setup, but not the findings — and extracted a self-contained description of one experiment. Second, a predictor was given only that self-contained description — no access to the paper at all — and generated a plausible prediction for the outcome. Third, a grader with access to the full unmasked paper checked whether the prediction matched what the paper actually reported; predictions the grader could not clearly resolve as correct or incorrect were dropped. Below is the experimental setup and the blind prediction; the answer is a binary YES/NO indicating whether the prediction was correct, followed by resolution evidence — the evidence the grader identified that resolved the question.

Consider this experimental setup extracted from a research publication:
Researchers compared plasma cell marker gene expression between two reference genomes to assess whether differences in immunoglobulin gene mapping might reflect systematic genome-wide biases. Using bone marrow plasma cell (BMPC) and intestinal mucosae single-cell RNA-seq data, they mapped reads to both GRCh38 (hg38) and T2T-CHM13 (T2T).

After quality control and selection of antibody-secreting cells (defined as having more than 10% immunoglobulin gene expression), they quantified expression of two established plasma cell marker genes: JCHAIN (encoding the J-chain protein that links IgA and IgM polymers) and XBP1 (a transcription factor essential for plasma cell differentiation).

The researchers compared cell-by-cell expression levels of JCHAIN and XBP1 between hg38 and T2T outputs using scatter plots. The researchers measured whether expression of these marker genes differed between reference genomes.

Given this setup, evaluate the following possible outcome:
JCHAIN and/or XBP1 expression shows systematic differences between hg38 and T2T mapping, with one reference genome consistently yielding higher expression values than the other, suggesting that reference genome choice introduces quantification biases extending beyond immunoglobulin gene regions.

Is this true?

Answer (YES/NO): NO